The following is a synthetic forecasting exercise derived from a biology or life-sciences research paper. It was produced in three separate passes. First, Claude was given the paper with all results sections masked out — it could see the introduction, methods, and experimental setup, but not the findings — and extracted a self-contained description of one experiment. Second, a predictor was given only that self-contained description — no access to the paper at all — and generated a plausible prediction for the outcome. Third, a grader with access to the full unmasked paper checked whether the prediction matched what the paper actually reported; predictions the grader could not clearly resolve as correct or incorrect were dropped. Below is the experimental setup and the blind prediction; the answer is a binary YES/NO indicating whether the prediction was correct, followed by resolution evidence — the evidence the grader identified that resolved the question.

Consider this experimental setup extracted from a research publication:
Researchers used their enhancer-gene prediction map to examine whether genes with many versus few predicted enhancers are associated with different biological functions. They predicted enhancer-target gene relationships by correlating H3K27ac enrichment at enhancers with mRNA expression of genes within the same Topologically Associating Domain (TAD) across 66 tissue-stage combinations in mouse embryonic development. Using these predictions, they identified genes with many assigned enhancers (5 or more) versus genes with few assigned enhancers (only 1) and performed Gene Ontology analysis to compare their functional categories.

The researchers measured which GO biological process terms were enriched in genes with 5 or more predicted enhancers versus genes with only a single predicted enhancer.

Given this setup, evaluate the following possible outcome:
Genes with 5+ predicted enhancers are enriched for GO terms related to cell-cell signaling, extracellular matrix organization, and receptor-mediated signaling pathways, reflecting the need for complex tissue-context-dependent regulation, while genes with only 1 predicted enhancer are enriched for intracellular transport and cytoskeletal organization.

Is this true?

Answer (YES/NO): NO